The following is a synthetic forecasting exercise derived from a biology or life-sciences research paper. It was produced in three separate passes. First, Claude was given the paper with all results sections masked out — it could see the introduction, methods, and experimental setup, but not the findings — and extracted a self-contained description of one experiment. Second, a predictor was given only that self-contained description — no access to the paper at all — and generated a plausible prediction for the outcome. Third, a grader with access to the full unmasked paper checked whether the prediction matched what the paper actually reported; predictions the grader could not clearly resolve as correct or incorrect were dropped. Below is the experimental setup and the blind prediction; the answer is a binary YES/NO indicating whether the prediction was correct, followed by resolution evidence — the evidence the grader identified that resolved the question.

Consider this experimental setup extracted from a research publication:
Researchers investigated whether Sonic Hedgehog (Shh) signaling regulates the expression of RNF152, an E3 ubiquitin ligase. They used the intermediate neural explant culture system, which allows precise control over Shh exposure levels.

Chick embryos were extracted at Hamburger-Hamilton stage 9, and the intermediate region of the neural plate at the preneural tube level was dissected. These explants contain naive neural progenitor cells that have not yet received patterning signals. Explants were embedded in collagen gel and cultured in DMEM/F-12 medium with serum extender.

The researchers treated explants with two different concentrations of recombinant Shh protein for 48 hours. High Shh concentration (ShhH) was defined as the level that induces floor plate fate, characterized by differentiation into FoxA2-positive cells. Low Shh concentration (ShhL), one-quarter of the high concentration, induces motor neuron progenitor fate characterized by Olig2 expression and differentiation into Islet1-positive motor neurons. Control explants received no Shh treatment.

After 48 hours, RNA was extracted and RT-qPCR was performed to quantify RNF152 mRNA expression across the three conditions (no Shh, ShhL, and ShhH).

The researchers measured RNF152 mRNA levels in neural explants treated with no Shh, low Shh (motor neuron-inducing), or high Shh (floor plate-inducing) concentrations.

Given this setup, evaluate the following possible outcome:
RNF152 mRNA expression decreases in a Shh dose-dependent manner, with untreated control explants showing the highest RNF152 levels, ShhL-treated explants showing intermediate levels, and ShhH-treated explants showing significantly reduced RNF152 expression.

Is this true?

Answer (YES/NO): NO